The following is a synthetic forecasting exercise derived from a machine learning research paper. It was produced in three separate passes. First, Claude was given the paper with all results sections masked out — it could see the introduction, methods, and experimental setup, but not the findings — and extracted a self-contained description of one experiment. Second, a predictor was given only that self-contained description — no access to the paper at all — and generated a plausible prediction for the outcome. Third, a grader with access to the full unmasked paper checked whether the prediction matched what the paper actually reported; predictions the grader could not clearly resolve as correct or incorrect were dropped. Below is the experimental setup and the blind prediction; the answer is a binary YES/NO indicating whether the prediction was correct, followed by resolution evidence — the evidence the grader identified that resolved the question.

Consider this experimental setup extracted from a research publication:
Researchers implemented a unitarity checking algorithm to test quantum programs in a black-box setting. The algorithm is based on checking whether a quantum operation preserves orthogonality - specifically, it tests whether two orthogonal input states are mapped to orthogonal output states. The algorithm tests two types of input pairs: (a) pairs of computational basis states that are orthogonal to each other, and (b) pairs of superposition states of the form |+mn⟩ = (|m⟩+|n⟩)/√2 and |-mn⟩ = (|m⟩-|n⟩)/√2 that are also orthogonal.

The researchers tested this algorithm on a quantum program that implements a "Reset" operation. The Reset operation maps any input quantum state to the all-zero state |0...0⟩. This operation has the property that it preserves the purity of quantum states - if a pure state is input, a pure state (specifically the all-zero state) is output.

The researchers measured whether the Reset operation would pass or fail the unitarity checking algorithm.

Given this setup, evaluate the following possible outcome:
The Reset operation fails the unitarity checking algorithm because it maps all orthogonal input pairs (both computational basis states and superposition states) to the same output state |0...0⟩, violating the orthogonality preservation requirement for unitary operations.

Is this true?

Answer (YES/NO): YES